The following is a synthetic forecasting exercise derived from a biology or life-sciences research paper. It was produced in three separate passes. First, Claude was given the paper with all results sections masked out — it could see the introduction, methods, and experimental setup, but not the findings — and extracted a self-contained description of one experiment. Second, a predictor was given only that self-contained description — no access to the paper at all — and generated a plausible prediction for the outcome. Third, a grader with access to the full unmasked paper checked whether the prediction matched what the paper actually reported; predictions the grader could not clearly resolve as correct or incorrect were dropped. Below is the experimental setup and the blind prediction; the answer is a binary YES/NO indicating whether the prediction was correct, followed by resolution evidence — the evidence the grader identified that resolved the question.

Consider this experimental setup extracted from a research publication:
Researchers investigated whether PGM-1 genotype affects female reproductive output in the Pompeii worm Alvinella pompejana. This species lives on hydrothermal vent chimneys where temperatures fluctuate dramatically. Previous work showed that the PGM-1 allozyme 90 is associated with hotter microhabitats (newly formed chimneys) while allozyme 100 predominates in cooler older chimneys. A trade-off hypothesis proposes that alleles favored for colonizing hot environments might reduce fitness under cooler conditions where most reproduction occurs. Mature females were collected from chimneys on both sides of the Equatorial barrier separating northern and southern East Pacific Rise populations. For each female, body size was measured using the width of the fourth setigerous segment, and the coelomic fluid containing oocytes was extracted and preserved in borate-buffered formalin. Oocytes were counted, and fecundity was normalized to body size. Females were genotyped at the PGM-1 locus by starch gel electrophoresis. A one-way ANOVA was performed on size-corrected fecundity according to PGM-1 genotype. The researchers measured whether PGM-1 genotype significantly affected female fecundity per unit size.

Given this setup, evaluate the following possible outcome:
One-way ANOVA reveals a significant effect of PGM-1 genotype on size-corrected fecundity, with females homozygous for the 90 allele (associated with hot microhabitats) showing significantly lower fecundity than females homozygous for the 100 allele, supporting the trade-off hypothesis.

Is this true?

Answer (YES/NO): NO